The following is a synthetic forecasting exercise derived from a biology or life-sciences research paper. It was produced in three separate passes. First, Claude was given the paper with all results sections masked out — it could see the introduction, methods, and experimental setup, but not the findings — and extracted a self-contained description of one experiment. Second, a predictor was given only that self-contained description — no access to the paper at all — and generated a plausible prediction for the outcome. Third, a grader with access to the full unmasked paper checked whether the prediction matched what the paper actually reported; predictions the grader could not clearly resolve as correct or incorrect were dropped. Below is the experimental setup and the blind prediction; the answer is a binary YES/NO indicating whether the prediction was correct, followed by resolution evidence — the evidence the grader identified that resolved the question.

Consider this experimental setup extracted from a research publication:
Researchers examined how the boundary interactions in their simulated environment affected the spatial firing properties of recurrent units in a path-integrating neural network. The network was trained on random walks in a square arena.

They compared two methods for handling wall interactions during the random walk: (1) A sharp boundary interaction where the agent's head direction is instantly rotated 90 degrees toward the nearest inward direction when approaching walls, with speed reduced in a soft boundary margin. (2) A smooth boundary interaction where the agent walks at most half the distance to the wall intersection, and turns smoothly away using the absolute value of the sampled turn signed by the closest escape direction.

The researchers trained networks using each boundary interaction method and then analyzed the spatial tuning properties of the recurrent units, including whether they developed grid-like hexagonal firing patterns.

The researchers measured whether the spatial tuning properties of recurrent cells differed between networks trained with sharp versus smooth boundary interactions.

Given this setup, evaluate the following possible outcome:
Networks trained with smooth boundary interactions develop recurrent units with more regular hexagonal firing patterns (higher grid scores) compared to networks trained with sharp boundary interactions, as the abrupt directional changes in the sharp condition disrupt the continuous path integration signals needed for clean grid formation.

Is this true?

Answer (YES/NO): NO